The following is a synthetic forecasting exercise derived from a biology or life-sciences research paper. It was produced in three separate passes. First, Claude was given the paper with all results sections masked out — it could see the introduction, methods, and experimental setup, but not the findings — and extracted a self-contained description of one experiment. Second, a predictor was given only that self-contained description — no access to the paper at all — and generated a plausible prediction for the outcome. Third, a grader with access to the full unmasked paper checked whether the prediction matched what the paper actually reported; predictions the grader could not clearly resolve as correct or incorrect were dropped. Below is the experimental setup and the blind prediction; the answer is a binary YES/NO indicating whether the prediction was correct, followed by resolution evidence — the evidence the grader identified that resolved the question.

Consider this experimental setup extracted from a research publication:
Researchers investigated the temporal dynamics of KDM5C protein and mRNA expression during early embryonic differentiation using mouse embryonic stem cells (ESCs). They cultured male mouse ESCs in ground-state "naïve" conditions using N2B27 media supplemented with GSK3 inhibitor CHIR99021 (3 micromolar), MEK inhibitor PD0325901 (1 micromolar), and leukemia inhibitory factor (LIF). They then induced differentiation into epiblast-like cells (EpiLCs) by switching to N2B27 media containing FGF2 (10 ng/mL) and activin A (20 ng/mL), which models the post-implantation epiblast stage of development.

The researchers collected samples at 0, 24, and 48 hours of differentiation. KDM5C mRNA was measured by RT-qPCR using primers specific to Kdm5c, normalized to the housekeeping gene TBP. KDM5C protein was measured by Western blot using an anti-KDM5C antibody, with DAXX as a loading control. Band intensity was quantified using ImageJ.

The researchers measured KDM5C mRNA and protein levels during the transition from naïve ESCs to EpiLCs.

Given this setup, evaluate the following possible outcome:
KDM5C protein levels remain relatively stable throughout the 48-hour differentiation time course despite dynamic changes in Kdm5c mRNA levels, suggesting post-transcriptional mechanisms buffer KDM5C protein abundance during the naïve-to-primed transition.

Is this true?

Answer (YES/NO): NO